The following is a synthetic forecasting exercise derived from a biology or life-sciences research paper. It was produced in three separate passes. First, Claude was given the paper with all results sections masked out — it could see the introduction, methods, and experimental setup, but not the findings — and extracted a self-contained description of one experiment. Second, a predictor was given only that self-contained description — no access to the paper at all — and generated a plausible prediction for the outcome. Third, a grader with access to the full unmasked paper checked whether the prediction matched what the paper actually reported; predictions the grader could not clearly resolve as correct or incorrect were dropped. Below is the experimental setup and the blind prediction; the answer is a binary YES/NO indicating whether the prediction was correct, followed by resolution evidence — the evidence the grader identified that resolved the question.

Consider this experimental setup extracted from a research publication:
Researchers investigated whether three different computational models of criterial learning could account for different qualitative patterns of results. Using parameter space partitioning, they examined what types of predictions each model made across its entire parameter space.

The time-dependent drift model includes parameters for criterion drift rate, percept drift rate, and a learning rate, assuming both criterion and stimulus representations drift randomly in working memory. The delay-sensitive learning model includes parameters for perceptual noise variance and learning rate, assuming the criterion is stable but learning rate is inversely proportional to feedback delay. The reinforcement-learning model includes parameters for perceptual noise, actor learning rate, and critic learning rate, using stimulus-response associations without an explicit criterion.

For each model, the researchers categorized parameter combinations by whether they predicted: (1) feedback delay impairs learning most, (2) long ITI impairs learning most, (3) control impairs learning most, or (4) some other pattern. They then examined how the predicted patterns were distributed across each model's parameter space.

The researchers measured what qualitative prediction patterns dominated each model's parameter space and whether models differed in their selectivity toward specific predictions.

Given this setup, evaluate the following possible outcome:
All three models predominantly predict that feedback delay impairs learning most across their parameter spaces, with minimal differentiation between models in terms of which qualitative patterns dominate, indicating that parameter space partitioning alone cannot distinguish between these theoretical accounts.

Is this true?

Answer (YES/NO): NO